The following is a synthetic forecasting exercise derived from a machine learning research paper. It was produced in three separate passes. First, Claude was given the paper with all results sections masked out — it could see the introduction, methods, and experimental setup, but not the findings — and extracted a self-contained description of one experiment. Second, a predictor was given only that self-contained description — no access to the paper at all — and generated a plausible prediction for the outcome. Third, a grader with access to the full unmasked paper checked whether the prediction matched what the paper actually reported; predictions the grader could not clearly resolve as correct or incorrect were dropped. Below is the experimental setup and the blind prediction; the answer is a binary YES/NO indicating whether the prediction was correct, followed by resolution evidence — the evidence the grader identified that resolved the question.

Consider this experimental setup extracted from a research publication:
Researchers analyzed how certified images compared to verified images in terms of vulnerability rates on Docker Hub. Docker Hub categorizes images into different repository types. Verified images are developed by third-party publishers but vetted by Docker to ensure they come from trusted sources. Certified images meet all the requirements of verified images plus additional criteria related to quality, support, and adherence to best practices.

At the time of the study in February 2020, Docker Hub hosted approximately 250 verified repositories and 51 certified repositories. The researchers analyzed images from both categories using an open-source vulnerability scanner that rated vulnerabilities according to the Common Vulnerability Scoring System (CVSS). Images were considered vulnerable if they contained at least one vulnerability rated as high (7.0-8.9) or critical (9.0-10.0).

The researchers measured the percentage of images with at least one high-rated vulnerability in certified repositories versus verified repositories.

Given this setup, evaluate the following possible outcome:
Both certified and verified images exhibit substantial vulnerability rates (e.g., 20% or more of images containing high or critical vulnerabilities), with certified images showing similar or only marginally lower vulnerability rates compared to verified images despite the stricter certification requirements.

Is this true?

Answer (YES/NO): NO